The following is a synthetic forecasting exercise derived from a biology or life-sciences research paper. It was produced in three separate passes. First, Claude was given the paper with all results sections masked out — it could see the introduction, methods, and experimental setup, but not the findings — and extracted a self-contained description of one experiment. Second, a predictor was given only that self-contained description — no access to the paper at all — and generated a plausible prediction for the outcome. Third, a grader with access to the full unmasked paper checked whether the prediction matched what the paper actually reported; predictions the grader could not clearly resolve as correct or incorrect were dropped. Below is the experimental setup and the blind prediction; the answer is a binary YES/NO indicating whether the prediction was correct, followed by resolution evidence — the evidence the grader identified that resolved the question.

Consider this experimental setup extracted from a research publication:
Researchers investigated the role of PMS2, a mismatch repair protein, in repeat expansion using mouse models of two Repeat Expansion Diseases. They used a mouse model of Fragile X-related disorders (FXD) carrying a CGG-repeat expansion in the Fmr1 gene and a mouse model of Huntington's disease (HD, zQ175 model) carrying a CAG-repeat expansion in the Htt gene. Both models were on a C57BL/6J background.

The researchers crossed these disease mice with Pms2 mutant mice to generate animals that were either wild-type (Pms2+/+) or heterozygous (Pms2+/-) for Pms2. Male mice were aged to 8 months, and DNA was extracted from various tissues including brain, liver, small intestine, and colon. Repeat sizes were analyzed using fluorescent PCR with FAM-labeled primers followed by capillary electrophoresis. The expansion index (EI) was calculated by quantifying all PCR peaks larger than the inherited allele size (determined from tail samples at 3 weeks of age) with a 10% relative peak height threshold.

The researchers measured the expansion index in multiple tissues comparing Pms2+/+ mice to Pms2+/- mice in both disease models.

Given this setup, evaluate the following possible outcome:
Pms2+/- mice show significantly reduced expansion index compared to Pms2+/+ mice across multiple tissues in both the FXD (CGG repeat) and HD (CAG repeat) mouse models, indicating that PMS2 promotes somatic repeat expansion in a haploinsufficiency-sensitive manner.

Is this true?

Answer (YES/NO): NO